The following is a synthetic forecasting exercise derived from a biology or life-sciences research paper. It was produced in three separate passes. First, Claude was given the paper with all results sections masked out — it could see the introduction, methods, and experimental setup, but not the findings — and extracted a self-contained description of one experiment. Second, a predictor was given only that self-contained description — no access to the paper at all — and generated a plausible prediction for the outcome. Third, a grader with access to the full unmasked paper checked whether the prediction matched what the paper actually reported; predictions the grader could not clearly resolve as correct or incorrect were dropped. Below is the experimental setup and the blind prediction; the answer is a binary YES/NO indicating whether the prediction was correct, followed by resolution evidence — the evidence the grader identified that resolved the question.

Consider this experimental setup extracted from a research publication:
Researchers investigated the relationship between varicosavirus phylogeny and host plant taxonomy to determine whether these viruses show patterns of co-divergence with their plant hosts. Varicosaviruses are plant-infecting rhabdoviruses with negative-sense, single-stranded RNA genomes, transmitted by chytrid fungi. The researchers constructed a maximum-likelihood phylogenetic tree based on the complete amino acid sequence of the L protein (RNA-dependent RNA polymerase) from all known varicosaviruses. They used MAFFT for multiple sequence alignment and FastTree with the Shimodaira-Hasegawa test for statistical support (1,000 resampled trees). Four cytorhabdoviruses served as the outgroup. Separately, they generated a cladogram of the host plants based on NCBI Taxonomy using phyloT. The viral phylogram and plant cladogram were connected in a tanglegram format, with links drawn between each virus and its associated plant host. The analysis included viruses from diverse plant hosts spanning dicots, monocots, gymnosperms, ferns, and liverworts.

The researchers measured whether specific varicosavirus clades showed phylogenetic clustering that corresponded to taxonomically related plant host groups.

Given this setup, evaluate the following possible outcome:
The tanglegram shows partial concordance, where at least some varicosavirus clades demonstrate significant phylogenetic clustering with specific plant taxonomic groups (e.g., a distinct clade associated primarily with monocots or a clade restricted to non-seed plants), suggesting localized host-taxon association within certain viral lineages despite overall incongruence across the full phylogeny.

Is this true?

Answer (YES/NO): YES